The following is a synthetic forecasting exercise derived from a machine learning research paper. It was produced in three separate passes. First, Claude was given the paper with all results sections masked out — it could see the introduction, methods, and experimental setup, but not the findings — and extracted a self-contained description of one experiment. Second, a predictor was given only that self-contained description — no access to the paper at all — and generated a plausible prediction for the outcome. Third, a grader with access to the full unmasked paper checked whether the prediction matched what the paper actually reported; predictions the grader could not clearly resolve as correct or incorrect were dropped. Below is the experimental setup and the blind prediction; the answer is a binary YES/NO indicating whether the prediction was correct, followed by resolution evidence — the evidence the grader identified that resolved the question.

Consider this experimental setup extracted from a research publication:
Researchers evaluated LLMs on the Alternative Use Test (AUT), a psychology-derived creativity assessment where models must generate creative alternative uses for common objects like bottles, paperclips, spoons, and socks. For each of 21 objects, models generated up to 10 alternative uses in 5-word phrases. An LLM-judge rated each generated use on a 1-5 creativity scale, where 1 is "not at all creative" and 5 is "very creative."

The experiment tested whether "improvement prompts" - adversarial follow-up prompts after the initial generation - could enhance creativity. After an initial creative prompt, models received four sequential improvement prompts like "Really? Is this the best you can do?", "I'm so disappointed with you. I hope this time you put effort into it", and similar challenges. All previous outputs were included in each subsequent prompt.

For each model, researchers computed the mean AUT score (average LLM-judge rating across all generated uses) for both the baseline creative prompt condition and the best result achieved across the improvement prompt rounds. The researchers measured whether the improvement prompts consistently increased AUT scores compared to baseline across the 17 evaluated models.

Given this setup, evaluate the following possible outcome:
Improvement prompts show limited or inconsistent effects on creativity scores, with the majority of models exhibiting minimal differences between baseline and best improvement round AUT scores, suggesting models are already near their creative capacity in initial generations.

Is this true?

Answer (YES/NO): NO